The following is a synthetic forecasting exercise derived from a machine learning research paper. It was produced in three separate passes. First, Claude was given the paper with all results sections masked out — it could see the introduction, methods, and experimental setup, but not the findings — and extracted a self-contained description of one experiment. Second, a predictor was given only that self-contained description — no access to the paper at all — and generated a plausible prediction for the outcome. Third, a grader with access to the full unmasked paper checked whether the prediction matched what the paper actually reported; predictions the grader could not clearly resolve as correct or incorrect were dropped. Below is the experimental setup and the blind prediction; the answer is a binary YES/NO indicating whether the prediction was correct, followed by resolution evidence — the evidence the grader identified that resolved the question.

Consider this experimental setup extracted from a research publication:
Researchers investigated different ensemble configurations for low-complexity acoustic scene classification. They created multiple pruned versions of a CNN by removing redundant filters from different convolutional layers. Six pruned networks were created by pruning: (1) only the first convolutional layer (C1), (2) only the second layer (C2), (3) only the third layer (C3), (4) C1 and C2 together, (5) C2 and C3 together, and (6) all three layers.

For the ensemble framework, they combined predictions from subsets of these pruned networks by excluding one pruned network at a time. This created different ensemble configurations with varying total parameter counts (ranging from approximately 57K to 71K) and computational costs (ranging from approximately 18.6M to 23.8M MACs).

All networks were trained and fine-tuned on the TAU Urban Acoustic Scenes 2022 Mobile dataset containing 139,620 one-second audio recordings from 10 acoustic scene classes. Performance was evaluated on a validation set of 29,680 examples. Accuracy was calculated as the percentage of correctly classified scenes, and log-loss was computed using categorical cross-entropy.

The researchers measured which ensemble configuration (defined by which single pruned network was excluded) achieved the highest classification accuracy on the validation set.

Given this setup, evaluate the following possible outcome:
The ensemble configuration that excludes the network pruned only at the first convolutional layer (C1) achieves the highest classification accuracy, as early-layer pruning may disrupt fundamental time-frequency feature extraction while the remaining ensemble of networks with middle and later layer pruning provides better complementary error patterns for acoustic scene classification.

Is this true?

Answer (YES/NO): NO